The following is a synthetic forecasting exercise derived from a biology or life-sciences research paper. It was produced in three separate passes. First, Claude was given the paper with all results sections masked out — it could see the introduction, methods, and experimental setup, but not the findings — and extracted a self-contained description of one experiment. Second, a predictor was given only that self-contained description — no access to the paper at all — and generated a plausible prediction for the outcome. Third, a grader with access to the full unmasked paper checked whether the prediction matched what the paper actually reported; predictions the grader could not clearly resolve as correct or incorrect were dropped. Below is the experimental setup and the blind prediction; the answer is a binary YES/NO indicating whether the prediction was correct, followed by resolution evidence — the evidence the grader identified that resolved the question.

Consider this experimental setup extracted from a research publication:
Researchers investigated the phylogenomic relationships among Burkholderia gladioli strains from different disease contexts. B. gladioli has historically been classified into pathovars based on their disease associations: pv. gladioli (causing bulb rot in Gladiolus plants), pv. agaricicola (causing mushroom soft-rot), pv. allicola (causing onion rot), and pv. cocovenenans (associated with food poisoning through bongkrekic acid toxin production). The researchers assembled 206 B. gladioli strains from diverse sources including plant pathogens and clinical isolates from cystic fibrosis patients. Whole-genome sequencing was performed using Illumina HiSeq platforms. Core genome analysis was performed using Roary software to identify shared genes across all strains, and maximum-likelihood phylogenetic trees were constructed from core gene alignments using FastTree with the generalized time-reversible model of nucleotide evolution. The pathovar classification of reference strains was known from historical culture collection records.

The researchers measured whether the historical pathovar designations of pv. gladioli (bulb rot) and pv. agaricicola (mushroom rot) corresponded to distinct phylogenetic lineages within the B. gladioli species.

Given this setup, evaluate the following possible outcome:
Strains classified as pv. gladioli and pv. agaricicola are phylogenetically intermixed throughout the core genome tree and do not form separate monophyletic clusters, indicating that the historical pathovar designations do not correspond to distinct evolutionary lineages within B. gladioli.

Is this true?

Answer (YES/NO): NO